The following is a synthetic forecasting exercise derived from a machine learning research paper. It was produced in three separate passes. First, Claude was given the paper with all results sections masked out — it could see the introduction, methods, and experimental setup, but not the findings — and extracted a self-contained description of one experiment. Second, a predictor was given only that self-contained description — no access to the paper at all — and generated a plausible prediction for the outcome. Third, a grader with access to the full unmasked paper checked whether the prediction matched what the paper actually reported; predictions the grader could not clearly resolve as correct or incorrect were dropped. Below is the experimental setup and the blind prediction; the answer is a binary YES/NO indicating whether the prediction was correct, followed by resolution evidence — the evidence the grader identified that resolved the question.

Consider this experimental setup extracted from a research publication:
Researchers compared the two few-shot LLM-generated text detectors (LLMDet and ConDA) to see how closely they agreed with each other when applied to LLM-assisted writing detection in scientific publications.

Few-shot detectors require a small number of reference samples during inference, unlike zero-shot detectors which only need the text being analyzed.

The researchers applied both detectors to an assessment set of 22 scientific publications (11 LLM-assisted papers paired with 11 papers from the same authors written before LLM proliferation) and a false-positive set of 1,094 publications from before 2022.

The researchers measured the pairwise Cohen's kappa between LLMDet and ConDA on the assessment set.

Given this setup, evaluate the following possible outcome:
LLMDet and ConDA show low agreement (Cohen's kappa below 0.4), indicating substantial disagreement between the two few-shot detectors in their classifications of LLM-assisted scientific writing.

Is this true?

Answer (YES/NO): NO